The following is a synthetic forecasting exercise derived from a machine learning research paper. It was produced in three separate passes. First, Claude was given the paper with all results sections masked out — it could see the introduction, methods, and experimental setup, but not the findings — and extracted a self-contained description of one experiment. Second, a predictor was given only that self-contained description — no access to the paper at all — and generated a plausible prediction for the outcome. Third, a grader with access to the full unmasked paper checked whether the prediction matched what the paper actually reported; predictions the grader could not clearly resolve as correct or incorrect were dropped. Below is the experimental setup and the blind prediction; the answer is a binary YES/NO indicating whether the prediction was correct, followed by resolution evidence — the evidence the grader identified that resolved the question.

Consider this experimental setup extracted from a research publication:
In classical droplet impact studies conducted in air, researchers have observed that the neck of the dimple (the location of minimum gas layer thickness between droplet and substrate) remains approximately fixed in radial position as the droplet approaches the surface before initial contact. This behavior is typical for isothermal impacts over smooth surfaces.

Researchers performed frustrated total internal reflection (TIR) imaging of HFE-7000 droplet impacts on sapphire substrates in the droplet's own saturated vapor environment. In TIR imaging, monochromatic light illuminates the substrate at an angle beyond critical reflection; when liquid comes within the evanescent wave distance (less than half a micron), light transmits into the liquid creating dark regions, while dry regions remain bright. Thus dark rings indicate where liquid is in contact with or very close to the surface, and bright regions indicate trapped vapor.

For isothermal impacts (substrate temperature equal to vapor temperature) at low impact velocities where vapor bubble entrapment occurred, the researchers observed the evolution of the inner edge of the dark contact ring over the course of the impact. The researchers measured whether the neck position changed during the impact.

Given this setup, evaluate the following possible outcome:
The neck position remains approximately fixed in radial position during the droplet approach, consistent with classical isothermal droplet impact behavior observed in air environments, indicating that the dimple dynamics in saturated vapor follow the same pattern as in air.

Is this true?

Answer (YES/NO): NO